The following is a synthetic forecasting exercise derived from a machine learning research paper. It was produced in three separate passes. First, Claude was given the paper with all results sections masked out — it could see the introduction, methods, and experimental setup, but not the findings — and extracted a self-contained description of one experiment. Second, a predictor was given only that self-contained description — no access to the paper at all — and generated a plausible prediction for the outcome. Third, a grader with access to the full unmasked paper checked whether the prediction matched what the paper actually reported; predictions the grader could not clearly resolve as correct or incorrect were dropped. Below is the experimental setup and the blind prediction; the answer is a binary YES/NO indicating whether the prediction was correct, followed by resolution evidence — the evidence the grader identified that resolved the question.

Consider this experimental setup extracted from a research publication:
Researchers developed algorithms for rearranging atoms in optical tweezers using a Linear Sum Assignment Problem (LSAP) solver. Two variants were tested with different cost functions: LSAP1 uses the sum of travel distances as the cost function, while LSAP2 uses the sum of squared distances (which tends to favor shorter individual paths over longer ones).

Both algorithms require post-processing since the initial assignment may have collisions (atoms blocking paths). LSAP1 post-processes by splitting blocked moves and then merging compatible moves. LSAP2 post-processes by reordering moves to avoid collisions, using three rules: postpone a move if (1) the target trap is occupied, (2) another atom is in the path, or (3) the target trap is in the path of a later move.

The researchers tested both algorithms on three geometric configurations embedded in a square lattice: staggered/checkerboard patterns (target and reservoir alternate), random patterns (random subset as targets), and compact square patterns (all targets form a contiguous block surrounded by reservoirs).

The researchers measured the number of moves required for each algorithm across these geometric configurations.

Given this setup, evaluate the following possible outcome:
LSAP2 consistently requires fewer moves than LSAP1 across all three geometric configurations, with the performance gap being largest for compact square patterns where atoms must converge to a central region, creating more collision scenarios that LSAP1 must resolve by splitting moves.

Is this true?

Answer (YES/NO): NO